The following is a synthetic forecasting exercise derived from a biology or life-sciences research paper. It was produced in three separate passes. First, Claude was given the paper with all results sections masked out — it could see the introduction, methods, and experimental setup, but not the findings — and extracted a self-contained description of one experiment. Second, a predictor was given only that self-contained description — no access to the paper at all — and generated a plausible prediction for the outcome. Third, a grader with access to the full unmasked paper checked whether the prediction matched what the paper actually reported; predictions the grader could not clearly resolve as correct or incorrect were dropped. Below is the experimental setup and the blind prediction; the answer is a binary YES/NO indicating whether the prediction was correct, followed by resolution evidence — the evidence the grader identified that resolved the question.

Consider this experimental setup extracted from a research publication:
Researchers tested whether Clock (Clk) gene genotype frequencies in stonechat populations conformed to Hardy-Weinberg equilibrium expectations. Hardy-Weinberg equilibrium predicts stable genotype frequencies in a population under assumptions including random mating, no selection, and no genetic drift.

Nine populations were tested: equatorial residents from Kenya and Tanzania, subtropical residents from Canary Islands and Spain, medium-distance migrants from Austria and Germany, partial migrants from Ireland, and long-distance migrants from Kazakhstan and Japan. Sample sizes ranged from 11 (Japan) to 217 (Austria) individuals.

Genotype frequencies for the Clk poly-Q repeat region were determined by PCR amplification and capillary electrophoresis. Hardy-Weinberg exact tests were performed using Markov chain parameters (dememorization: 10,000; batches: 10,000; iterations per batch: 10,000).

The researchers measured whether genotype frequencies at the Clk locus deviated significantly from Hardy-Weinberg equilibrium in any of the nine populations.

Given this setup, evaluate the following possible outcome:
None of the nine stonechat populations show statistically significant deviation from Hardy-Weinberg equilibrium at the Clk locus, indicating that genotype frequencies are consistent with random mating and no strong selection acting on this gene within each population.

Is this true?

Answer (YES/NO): NO